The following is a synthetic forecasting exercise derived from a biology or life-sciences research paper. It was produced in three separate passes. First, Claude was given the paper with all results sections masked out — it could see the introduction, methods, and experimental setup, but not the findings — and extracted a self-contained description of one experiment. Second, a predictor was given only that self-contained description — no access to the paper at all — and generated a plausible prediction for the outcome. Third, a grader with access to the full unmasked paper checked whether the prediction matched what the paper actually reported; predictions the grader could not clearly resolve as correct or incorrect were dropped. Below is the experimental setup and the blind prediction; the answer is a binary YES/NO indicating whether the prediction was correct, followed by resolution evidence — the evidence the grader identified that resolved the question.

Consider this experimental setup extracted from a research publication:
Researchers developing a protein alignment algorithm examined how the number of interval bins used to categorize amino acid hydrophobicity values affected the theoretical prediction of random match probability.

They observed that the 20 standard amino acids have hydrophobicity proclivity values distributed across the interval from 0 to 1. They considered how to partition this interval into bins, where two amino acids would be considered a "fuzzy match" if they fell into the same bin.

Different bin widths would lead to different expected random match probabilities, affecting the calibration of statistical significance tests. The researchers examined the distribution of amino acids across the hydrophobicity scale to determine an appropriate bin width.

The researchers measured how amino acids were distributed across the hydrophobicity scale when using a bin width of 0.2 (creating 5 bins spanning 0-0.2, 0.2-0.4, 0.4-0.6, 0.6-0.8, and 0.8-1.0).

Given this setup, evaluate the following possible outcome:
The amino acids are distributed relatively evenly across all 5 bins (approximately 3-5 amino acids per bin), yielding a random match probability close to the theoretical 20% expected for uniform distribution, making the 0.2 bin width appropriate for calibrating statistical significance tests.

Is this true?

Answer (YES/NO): YES